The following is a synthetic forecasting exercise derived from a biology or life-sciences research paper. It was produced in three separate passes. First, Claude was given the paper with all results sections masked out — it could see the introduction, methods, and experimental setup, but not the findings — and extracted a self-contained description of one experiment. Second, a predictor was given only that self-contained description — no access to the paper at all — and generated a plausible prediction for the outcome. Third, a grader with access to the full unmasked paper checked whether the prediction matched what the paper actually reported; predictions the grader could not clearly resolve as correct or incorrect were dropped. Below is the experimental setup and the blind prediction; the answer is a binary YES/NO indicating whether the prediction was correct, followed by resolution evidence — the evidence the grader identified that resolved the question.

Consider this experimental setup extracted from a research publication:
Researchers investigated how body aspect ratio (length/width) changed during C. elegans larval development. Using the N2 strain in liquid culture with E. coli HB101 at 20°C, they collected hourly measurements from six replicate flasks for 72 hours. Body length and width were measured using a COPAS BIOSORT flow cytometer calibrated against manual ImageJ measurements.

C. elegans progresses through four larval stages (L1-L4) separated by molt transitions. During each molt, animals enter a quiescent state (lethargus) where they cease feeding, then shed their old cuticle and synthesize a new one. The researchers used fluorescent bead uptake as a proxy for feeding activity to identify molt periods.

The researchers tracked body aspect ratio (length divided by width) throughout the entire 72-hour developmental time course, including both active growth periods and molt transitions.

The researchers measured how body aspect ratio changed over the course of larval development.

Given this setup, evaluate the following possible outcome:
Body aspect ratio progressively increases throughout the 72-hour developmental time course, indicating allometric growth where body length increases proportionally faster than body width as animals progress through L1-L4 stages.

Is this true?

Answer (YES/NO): NO